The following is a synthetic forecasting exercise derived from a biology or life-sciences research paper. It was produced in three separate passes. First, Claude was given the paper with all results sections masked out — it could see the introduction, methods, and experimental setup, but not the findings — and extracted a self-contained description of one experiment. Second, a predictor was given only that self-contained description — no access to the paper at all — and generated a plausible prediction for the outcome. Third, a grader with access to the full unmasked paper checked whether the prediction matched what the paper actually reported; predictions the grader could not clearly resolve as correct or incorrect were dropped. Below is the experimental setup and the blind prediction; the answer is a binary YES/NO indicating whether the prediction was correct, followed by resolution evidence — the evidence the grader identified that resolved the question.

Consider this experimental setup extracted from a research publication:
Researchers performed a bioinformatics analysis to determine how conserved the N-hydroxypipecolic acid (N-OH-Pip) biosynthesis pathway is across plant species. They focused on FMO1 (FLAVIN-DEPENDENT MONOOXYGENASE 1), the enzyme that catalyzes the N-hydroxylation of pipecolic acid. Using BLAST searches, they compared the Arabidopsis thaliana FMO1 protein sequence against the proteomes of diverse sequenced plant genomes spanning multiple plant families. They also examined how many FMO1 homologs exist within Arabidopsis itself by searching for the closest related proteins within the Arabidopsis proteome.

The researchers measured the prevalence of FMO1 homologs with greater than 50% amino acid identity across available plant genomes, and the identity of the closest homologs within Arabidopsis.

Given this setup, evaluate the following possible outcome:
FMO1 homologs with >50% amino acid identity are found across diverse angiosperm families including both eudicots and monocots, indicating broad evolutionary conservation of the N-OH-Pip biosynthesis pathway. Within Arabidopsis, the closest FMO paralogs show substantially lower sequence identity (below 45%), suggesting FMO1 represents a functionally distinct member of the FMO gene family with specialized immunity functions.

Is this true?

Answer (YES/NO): NO